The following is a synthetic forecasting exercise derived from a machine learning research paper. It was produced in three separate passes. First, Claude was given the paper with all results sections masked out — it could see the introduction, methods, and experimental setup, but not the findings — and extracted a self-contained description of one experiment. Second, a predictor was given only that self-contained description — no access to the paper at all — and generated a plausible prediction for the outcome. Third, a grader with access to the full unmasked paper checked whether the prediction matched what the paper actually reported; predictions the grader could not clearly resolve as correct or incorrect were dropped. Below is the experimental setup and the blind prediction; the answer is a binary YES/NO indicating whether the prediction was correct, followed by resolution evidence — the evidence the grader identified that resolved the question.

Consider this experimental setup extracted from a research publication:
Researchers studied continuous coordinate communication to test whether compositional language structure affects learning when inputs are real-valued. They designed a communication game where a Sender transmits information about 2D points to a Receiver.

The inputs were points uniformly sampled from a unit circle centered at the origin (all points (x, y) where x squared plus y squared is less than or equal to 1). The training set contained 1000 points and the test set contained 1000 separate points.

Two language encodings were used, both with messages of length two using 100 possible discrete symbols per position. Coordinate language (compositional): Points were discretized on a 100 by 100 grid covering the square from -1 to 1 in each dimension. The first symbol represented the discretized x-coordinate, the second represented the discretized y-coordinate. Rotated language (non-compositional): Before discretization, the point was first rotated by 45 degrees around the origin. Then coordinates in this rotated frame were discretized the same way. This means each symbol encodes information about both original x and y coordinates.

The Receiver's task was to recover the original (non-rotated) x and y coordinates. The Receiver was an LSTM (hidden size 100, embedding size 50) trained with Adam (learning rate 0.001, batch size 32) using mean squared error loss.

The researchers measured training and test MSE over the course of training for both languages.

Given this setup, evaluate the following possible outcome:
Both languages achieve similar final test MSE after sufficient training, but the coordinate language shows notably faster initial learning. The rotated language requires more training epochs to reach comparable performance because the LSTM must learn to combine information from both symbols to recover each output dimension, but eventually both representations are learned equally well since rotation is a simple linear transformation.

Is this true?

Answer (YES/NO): NO